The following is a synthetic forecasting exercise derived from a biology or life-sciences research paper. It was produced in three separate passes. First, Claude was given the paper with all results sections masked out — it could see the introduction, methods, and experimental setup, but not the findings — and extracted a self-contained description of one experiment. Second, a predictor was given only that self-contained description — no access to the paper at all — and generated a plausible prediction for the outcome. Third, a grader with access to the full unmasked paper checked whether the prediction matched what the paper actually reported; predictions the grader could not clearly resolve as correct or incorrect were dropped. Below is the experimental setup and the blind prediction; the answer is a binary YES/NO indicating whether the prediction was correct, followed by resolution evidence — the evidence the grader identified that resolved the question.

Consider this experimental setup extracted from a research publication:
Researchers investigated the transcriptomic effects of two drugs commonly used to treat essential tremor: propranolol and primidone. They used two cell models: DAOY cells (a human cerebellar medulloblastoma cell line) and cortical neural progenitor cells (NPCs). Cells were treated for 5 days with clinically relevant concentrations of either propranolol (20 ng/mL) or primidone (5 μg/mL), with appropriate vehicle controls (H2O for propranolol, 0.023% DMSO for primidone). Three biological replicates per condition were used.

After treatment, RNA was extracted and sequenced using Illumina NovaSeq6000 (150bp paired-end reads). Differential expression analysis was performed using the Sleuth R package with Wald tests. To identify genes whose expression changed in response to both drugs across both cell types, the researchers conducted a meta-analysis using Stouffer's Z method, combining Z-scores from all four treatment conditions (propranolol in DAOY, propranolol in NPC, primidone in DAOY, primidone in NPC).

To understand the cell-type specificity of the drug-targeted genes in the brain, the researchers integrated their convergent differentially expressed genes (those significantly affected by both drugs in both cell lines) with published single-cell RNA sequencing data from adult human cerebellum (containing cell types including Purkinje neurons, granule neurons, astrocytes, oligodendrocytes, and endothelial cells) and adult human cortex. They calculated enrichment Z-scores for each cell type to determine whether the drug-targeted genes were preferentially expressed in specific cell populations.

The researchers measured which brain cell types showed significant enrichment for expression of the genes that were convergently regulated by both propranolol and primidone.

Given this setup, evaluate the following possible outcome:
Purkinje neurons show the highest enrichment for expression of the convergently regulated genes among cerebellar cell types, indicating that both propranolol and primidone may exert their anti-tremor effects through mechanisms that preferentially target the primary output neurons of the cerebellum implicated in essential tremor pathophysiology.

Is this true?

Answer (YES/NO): NO